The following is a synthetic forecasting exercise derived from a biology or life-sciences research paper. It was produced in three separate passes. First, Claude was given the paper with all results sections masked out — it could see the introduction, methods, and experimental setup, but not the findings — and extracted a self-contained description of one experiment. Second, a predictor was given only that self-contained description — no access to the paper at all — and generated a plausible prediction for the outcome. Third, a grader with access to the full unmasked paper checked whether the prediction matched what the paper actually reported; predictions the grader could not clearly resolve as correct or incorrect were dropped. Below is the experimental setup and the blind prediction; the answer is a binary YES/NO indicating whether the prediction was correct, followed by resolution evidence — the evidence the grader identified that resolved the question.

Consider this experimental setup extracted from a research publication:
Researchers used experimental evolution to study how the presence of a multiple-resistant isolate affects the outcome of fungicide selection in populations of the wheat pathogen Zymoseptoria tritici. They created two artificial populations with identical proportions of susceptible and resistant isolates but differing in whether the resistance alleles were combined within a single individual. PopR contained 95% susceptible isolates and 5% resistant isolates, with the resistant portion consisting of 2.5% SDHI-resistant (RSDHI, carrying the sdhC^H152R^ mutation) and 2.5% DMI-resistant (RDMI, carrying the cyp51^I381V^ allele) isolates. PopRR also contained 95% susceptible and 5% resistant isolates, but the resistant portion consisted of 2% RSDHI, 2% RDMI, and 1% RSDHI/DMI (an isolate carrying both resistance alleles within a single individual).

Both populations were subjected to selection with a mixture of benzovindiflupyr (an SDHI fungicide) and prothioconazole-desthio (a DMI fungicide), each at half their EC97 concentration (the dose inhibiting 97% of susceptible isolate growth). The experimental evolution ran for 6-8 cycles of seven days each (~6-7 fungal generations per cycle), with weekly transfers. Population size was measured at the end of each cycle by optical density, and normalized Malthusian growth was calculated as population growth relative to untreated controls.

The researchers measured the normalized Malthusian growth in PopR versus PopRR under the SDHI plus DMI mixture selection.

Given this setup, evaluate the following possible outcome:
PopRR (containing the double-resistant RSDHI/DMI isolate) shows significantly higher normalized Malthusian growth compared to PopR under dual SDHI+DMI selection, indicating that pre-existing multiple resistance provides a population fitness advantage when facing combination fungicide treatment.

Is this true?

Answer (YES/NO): YES